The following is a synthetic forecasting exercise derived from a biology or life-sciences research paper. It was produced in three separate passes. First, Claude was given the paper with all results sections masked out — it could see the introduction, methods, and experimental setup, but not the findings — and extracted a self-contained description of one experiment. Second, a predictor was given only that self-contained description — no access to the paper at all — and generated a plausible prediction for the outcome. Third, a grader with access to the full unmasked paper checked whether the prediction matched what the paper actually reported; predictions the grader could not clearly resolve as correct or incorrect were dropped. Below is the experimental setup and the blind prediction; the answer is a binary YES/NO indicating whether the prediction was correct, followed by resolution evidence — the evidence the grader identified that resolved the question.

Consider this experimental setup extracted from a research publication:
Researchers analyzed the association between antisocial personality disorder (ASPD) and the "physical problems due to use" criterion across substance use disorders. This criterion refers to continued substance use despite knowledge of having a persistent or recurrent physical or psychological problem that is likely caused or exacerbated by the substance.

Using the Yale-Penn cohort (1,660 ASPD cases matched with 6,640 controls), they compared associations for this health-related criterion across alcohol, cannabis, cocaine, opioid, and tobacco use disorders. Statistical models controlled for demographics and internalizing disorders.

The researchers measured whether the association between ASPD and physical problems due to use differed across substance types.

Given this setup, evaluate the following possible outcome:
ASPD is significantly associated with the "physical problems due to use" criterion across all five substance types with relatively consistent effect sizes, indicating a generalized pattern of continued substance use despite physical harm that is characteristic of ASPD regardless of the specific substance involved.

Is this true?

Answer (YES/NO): NO